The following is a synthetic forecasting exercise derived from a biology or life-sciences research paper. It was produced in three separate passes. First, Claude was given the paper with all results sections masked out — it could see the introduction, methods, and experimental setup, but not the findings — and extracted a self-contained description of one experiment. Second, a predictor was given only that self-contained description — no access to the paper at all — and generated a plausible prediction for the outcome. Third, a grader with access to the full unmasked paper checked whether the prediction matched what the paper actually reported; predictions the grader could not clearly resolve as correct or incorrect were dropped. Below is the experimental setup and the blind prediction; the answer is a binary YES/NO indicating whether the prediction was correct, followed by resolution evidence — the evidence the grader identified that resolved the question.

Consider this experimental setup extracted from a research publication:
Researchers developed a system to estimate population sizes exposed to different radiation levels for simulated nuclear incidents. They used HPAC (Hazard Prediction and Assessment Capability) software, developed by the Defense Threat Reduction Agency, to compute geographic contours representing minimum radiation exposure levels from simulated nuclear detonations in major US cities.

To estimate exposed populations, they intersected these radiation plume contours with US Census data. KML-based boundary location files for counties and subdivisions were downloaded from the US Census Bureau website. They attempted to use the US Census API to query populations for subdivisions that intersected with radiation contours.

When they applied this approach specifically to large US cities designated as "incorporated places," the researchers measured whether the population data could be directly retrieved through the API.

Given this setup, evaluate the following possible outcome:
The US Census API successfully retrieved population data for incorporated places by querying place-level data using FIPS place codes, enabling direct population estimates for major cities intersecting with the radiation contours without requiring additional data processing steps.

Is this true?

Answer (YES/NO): NO